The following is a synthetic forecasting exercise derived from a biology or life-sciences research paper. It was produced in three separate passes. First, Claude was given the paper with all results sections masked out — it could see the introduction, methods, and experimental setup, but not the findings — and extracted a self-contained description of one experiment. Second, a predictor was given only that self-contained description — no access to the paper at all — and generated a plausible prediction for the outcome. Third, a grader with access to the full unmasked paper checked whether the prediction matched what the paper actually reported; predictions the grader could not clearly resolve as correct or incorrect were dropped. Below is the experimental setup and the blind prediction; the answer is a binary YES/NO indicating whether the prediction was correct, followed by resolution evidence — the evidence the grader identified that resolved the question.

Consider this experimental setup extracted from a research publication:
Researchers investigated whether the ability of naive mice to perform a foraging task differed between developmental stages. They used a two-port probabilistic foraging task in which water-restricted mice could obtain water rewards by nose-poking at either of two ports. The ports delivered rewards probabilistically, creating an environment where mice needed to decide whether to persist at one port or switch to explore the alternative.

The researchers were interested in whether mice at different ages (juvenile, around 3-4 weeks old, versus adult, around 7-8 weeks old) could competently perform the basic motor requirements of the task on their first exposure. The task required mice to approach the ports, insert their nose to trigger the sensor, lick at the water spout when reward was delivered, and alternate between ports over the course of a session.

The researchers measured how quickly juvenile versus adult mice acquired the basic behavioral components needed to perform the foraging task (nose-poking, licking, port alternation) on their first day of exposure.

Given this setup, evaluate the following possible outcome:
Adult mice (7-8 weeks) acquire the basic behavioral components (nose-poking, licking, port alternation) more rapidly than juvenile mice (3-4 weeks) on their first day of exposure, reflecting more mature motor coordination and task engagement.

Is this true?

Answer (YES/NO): NO